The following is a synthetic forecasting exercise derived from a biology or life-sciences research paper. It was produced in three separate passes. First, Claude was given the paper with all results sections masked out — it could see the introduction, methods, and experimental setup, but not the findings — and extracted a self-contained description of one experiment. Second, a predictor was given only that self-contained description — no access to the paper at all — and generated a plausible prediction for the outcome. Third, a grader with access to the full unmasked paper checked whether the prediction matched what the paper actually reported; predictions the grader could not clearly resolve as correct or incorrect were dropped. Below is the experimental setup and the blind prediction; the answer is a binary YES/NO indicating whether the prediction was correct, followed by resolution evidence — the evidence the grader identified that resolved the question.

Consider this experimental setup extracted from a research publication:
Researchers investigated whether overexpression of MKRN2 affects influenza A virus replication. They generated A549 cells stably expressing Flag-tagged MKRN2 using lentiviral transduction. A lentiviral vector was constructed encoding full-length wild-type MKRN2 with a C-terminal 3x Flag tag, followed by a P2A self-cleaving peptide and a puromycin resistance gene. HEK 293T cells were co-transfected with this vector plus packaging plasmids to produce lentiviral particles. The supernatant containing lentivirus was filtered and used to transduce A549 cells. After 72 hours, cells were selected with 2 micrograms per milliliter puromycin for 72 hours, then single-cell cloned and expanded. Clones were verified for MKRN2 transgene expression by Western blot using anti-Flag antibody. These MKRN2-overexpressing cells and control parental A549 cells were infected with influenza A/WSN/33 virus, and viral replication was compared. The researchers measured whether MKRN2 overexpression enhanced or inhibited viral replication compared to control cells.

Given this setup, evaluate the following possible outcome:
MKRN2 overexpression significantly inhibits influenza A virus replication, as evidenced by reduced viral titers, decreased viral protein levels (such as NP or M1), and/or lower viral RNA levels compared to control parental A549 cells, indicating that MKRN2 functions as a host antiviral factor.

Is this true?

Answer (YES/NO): NO